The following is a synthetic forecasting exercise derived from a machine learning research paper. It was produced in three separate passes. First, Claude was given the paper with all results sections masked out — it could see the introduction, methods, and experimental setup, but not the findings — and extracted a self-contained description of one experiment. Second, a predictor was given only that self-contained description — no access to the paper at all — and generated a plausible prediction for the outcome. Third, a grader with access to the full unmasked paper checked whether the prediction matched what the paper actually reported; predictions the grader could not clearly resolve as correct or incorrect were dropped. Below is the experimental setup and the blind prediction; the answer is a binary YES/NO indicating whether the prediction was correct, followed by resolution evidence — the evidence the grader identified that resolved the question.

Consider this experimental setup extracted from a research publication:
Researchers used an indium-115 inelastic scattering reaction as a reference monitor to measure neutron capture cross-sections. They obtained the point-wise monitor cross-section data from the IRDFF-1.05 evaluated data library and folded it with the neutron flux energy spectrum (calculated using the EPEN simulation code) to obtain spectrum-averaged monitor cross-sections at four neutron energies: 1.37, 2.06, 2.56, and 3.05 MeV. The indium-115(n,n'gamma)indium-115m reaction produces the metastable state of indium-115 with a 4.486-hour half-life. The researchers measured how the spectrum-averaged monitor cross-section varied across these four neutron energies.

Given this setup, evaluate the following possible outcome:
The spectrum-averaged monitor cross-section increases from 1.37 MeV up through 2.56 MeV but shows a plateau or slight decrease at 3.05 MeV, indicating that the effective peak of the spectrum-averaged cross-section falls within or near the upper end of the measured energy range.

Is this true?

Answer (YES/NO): YES